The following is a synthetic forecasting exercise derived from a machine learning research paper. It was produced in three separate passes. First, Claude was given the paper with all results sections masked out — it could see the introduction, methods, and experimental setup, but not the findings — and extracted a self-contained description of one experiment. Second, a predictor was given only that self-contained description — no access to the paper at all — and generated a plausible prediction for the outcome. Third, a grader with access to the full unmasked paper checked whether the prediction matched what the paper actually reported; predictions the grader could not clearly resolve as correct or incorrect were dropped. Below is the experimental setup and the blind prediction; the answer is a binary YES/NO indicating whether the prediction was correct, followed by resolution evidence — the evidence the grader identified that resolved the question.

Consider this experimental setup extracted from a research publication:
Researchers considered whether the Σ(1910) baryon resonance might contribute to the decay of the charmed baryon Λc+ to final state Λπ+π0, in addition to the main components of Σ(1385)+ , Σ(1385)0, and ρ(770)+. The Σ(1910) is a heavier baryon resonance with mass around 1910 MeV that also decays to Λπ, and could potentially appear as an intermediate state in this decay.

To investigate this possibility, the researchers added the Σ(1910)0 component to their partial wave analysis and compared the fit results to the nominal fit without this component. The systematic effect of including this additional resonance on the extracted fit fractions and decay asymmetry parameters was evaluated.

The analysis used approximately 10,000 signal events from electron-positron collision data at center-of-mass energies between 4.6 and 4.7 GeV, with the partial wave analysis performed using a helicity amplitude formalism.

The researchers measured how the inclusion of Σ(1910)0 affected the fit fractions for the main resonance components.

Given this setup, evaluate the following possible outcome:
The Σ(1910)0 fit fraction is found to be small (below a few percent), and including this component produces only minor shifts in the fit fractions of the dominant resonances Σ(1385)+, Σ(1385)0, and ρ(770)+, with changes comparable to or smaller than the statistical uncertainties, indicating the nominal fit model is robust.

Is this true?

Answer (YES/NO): YES